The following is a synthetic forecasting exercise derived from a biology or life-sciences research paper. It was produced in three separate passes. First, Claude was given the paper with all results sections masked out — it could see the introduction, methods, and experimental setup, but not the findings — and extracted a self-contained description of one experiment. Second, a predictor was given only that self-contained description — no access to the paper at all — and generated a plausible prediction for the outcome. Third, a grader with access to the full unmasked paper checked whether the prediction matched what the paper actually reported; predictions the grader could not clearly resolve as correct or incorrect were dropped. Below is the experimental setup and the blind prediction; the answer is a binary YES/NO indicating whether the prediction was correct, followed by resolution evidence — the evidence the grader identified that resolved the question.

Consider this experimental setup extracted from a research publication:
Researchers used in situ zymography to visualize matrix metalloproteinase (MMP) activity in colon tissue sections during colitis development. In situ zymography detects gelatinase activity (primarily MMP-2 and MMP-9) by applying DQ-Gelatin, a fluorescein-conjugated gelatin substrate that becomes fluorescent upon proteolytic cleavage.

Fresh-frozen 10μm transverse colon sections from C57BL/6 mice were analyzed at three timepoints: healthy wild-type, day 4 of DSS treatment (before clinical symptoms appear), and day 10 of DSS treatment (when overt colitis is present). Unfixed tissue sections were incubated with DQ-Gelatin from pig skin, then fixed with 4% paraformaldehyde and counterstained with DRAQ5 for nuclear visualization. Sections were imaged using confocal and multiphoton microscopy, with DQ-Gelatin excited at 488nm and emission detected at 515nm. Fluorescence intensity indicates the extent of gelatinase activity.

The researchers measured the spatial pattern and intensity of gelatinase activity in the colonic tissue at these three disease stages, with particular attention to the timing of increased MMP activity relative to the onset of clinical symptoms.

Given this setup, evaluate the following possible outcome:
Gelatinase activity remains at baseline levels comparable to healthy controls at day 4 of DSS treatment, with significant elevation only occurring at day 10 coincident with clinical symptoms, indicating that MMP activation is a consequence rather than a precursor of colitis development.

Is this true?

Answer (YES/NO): NO